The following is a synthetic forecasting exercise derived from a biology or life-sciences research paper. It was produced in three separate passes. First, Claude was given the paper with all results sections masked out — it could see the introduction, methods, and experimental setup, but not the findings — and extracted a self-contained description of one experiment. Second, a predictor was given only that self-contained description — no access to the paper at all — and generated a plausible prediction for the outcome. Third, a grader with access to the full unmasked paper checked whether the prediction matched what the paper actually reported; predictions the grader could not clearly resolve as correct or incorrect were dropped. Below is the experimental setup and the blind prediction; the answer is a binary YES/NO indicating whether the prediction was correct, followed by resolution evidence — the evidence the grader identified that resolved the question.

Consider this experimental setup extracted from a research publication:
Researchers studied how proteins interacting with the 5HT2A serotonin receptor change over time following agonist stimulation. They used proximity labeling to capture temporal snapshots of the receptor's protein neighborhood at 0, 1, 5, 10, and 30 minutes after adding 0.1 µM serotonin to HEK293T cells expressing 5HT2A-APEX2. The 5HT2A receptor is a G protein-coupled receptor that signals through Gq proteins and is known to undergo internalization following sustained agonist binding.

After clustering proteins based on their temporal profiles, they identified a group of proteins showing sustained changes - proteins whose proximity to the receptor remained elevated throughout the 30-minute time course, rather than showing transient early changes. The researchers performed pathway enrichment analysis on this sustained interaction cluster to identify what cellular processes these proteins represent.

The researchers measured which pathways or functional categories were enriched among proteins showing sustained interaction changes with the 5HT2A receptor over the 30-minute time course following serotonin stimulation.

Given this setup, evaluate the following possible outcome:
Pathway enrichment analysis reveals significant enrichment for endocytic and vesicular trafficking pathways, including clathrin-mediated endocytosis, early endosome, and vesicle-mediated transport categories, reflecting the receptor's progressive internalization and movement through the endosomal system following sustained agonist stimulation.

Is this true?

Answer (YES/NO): YES